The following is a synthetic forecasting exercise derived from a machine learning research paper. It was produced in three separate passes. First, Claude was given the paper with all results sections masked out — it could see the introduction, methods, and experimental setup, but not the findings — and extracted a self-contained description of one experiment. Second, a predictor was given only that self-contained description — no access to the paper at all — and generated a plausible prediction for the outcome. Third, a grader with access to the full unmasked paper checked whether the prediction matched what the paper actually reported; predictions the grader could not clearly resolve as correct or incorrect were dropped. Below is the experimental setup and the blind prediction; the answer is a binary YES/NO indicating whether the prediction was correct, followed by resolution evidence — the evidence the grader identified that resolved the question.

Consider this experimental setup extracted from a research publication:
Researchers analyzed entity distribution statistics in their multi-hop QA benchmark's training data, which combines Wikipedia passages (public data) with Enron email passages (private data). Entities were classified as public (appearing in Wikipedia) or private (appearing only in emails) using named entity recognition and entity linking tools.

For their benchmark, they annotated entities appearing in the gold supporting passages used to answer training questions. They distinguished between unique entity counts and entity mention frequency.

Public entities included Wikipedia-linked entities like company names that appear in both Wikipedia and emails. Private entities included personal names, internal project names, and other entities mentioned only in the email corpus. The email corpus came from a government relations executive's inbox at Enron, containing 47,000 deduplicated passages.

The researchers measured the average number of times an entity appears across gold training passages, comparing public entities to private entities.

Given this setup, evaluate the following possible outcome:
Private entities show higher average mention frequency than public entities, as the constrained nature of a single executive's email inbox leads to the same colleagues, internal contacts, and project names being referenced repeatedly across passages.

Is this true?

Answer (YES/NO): YES